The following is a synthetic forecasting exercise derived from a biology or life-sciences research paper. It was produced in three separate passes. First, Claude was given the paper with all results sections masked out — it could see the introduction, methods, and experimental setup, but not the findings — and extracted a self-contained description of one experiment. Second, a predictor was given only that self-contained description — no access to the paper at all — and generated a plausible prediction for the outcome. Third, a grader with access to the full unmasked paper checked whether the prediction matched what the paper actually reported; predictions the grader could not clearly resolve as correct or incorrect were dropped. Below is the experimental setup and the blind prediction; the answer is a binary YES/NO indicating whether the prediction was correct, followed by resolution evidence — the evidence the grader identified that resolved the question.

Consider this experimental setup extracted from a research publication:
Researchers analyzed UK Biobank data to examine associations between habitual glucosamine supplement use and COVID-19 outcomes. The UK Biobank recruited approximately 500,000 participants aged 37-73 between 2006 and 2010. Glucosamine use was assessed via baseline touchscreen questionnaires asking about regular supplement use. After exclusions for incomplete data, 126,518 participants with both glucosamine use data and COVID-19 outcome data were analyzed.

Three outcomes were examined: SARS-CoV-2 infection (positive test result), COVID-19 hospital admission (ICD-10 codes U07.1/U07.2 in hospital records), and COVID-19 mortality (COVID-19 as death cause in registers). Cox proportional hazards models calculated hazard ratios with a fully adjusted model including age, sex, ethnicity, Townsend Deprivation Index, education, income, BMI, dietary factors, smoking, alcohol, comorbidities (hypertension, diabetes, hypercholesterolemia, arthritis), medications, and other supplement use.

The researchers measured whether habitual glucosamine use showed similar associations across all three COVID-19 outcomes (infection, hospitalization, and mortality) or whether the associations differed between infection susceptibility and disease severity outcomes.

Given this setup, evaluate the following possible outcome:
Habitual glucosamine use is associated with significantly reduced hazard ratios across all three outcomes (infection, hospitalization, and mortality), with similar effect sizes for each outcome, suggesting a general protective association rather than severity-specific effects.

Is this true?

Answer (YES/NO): NO